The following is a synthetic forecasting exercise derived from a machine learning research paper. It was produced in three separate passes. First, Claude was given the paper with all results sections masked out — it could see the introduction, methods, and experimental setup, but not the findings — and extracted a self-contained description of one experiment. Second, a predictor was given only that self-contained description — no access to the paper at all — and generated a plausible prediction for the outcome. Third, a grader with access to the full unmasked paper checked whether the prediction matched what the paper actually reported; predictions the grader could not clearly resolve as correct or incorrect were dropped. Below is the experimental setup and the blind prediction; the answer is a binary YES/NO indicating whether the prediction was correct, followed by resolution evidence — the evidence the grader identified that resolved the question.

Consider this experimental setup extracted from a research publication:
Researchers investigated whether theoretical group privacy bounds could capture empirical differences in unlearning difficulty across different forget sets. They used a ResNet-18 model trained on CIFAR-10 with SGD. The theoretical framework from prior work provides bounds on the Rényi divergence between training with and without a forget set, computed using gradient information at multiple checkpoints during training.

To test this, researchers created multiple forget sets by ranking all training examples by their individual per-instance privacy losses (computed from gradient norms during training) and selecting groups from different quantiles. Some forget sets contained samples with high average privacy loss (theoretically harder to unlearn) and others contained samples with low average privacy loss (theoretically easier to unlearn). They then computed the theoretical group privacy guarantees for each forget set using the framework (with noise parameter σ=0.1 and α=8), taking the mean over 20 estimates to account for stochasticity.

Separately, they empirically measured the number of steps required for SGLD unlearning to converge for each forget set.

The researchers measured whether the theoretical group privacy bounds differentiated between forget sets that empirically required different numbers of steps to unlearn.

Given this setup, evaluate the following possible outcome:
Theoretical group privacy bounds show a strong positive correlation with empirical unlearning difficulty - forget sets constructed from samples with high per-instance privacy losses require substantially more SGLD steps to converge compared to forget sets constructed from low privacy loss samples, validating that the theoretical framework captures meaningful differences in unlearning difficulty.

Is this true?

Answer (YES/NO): NO